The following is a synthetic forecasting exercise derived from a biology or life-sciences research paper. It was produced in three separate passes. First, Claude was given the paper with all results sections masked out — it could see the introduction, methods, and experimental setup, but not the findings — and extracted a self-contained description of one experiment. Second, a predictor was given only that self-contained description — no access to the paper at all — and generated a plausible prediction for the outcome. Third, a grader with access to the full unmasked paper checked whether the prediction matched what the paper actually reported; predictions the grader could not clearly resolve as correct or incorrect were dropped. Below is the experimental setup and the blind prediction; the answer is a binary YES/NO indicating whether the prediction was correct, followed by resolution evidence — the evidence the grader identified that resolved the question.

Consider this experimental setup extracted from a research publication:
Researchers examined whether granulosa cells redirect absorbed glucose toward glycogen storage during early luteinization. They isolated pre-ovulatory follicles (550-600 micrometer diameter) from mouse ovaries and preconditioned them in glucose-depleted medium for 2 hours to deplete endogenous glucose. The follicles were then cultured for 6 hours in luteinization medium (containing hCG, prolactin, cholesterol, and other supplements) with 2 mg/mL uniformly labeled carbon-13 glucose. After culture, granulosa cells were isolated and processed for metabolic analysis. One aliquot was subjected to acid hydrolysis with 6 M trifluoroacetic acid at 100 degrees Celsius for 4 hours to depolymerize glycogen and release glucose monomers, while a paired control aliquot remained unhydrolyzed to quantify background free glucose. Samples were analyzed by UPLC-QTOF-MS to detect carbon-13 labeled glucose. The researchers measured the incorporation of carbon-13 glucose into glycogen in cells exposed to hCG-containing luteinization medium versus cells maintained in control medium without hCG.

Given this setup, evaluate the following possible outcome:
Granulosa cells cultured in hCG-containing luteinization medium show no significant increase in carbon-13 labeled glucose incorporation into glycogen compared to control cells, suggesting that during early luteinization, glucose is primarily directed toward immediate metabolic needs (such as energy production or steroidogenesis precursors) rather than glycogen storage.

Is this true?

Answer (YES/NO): NO